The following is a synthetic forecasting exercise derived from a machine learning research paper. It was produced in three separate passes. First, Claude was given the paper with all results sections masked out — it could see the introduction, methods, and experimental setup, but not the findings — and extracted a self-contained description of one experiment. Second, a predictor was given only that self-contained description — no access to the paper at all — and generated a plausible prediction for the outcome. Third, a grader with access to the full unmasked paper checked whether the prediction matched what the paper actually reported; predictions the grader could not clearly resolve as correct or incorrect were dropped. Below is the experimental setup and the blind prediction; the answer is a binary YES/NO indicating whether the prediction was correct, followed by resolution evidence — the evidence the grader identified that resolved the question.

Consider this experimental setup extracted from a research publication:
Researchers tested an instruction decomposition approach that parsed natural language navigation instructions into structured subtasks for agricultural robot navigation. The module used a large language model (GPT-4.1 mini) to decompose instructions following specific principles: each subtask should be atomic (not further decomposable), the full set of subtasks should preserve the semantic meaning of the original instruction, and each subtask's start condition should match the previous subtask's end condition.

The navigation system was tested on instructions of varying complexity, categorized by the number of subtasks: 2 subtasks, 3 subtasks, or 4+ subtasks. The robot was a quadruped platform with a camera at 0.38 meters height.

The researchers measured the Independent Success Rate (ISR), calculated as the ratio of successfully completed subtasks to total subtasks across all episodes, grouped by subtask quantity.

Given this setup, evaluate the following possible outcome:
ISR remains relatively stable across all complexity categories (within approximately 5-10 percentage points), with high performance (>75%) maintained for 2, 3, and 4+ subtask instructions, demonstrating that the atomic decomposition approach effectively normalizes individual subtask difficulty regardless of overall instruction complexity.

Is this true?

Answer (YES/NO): NO